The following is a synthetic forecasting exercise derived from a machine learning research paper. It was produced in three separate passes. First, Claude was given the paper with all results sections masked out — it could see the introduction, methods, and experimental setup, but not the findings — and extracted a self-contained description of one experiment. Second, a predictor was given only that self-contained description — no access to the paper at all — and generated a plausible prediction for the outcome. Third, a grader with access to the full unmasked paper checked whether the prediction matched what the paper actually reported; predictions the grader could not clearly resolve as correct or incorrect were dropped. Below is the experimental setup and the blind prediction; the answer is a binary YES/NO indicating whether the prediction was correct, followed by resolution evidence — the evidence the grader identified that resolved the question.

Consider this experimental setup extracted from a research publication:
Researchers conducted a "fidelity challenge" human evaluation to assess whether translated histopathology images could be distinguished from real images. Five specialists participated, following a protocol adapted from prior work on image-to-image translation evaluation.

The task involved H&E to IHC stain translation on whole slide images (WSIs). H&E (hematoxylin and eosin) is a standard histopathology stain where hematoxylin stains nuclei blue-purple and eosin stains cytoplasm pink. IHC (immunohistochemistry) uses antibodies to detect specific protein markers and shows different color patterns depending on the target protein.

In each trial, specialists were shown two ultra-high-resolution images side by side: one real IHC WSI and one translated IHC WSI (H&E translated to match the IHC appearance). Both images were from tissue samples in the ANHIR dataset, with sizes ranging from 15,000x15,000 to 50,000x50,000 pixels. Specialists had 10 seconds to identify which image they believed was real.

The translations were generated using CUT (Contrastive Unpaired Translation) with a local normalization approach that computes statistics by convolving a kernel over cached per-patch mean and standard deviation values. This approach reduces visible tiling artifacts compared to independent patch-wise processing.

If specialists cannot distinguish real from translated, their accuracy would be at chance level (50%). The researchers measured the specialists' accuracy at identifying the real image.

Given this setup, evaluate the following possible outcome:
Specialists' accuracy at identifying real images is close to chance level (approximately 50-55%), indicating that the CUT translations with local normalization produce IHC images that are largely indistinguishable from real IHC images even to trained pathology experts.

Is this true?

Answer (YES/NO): NO